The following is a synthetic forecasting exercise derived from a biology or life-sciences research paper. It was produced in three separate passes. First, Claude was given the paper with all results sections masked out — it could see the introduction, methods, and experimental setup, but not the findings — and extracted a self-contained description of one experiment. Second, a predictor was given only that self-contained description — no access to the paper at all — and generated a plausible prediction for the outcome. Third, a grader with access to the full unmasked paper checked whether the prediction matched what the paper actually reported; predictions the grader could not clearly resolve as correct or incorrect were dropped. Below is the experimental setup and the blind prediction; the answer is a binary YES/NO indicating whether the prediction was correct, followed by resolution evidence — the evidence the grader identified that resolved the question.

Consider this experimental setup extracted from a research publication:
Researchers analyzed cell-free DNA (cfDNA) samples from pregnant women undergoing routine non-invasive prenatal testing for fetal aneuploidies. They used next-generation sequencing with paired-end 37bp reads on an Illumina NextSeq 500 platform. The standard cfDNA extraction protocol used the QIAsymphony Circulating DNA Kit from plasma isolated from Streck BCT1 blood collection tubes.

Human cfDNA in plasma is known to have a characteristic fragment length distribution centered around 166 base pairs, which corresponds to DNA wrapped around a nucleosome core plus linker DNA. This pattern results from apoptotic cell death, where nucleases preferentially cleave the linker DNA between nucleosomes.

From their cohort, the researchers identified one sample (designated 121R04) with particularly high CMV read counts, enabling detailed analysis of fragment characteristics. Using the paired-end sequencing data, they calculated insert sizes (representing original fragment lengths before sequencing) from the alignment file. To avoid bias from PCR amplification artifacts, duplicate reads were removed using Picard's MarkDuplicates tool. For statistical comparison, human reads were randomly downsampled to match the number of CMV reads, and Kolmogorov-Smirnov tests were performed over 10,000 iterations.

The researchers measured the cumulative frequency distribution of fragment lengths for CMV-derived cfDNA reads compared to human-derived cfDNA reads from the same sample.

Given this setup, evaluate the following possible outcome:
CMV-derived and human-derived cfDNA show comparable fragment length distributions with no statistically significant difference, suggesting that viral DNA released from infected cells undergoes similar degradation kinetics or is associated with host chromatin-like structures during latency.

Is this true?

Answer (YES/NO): NO